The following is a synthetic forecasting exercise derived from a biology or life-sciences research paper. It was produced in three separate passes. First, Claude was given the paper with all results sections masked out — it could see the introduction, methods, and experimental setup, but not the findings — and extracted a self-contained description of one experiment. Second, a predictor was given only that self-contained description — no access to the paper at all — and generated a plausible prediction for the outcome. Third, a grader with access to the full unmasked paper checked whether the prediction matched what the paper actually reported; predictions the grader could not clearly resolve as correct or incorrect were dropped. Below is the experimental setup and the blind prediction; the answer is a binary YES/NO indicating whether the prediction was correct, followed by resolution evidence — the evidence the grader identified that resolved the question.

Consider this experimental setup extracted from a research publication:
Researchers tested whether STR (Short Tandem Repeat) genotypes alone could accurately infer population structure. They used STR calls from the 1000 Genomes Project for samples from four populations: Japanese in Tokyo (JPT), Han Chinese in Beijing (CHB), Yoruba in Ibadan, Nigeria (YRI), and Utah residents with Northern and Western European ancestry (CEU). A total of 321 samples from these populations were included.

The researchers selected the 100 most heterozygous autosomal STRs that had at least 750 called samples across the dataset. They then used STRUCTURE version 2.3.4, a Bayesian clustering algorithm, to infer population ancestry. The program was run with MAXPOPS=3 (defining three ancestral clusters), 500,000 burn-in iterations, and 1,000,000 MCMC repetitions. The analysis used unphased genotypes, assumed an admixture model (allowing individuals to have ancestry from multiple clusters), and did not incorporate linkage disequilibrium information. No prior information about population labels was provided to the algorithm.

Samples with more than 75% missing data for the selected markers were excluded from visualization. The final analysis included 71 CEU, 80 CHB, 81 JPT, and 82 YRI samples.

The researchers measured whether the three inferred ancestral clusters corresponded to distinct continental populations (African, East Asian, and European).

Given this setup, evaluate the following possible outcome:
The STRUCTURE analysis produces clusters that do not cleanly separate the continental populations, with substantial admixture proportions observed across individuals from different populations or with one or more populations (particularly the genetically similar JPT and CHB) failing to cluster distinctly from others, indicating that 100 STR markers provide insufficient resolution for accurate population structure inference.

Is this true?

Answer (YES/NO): NO